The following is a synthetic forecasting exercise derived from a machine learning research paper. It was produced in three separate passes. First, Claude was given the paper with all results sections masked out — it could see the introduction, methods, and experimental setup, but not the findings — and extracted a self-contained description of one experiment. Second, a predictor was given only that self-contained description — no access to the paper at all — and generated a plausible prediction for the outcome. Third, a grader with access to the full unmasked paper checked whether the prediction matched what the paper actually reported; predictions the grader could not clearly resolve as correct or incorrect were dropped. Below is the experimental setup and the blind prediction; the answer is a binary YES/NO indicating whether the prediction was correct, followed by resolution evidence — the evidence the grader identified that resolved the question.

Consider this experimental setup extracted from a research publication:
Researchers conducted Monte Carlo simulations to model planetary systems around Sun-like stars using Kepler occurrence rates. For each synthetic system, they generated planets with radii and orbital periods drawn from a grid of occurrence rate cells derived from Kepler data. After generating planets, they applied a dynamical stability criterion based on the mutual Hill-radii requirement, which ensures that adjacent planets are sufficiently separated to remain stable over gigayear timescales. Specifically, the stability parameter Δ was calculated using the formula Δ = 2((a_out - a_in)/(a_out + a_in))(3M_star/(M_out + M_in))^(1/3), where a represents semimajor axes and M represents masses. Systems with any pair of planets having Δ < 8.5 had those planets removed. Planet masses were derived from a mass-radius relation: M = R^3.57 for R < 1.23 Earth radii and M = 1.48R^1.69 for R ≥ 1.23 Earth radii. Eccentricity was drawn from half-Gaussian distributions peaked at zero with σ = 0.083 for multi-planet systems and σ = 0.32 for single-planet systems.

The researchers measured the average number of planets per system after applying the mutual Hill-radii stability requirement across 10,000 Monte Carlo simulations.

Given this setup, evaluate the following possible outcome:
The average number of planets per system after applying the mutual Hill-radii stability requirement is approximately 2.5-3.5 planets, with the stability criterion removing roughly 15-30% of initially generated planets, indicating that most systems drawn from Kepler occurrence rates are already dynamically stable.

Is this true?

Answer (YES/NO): NO